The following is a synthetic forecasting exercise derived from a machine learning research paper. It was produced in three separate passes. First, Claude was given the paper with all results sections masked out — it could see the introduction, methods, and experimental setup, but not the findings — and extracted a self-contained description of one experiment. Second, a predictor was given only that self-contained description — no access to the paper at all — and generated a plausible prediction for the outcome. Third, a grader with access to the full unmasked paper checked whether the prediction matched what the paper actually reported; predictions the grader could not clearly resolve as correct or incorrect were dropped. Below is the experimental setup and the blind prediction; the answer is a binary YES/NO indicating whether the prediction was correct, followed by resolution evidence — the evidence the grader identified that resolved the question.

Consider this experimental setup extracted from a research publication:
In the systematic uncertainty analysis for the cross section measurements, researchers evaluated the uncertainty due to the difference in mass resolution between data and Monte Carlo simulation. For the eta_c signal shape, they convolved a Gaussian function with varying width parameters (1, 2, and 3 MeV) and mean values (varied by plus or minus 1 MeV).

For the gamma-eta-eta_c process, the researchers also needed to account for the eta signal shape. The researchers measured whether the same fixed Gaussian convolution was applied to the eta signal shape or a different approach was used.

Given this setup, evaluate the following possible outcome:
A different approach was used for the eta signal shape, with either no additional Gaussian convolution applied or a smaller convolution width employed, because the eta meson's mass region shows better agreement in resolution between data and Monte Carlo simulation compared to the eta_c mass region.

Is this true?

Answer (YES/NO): NO